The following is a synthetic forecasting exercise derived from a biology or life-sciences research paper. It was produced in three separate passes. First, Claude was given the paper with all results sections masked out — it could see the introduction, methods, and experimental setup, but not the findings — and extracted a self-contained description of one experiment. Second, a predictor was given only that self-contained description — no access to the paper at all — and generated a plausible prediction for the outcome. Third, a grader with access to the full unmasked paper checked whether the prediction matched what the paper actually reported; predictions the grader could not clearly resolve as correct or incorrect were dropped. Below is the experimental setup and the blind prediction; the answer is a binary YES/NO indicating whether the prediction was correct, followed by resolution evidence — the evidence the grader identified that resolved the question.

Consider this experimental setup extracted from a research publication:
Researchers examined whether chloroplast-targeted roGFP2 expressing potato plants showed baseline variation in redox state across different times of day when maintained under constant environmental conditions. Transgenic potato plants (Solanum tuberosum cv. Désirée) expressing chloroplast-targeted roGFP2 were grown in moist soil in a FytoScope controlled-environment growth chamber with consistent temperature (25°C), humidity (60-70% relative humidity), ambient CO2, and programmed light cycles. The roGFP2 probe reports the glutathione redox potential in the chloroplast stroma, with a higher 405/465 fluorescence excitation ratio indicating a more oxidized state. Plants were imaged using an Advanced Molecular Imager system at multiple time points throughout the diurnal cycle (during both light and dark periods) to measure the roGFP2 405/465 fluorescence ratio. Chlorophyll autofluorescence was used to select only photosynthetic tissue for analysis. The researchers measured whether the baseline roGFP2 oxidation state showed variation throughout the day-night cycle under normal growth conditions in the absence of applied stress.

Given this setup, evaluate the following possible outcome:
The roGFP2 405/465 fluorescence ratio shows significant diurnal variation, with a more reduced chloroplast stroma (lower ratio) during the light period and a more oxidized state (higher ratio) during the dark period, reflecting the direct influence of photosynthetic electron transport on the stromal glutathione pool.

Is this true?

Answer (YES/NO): NO